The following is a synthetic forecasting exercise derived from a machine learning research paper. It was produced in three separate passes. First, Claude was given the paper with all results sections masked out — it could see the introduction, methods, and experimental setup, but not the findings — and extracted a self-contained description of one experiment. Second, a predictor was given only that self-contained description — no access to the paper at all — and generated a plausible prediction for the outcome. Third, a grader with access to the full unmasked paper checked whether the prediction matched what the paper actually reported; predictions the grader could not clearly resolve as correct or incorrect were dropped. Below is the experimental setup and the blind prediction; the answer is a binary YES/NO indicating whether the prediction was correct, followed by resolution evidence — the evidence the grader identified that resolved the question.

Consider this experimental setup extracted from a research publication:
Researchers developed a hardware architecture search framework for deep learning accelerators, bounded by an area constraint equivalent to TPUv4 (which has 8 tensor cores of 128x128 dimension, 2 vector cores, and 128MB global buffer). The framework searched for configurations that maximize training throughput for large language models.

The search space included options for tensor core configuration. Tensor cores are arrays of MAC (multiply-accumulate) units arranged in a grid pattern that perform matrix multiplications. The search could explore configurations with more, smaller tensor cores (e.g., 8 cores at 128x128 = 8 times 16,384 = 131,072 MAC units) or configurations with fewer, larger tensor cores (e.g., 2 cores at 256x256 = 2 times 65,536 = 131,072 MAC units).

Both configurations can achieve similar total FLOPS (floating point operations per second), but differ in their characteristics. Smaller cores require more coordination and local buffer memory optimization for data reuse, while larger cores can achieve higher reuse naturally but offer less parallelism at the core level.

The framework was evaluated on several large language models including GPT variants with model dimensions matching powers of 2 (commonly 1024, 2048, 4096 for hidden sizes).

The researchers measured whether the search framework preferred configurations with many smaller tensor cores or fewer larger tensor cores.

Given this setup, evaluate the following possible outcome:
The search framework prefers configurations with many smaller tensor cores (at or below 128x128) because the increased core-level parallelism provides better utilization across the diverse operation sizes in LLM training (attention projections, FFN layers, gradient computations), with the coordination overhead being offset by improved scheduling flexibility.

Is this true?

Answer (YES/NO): NO